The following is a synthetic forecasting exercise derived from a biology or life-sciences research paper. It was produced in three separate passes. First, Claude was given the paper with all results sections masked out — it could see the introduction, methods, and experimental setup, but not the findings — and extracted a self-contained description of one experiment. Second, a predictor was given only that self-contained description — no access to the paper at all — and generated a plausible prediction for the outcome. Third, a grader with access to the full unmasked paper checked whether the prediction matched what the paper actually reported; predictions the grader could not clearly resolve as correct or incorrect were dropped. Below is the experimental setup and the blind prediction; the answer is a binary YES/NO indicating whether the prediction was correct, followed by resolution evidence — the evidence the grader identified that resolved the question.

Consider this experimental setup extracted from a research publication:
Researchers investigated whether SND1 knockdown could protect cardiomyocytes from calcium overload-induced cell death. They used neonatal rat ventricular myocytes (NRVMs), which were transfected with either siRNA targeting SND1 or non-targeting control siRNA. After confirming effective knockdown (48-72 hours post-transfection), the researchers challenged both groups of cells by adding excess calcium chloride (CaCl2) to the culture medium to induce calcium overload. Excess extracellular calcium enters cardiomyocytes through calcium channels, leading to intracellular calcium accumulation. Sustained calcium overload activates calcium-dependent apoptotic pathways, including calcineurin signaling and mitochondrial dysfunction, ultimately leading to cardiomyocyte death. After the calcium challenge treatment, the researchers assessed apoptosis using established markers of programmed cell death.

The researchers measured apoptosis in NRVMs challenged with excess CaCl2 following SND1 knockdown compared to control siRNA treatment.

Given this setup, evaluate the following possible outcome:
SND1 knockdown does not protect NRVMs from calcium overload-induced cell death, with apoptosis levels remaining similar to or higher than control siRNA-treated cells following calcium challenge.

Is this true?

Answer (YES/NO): NO